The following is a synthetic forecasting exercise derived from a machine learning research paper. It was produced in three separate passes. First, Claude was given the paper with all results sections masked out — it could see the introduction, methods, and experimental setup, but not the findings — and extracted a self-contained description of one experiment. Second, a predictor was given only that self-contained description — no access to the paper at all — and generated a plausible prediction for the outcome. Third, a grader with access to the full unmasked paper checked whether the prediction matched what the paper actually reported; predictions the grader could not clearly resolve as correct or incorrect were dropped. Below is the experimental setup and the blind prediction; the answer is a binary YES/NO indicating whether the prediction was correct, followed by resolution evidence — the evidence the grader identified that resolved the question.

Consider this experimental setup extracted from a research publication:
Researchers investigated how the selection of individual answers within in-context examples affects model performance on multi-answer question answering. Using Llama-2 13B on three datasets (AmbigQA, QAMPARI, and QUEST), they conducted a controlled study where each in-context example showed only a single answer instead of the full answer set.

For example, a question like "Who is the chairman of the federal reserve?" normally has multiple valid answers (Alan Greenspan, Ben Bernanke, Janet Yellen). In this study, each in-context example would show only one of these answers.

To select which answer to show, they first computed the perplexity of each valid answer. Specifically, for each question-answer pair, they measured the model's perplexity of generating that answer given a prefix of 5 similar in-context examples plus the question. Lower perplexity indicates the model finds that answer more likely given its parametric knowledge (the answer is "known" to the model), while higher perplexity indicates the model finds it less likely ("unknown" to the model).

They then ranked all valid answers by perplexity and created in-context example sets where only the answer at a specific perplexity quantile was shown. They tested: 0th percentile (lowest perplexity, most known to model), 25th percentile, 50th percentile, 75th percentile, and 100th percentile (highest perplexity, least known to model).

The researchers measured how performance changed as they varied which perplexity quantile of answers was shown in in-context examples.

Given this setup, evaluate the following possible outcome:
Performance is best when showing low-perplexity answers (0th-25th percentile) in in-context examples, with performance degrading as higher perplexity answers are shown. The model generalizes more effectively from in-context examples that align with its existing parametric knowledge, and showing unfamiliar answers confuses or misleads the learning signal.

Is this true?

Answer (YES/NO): NO